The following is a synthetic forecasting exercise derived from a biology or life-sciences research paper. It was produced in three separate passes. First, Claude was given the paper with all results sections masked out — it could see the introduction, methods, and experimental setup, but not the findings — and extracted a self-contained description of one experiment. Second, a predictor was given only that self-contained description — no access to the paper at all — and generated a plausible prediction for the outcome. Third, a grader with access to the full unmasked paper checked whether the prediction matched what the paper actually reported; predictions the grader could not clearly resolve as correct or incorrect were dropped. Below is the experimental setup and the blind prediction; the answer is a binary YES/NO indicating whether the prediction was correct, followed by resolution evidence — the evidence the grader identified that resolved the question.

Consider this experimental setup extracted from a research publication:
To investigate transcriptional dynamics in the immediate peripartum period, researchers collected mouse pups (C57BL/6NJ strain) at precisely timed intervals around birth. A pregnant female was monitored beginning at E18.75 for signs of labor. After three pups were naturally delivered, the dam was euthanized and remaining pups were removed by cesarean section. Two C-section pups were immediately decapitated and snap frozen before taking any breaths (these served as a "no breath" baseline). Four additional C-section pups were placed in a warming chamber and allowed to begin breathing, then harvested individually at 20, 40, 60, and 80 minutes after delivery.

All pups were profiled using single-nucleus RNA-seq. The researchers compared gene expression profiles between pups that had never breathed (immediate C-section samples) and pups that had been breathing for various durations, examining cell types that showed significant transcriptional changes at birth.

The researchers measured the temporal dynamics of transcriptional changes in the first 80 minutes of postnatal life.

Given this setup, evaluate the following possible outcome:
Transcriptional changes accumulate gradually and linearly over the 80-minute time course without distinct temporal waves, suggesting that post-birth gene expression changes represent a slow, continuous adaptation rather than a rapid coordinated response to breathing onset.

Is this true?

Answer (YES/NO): NO